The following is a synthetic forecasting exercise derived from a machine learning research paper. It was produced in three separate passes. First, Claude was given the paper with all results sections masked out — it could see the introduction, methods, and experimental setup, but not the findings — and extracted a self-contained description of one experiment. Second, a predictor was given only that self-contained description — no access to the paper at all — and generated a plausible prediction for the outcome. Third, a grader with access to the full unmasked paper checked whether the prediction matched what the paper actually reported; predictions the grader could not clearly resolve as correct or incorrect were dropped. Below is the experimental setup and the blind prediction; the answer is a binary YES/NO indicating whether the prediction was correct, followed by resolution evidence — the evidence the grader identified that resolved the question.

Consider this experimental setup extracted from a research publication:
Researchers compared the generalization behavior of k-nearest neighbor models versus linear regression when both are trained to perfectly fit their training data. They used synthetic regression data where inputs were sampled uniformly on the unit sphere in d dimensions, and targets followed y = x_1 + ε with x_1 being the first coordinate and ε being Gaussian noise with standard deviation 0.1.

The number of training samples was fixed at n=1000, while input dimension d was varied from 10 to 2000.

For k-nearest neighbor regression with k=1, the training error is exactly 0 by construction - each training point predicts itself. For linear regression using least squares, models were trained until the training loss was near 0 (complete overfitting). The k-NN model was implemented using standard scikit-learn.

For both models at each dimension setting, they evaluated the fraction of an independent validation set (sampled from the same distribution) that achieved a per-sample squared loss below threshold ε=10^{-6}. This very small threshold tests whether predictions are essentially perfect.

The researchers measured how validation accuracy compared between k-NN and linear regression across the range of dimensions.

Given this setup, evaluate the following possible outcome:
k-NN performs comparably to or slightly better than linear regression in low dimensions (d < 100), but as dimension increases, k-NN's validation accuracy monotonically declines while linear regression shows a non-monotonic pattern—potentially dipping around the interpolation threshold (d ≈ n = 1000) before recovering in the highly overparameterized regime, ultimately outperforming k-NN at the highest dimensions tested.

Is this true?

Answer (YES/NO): NO